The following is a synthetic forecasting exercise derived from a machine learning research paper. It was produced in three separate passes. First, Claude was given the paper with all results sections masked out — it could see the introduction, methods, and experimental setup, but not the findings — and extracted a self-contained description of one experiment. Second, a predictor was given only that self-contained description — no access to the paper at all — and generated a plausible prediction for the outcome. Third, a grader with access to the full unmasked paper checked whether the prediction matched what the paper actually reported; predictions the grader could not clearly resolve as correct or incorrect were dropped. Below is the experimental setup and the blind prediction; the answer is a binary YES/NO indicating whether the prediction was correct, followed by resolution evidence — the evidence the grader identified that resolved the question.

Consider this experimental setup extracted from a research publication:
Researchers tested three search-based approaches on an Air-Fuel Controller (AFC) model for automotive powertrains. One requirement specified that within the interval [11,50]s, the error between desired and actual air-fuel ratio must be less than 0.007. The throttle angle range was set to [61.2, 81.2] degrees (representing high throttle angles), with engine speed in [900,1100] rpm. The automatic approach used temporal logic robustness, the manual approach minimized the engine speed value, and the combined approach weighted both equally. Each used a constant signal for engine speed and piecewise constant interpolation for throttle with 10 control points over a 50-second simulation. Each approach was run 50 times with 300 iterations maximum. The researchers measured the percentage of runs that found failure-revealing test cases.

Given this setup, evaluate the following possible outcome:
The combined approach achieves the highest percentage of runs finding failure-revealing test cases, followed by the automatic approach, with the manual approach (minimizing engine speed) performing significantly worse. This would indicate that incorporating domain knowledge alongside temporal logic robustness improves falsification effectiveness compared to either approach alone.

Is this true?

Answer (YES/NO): NO